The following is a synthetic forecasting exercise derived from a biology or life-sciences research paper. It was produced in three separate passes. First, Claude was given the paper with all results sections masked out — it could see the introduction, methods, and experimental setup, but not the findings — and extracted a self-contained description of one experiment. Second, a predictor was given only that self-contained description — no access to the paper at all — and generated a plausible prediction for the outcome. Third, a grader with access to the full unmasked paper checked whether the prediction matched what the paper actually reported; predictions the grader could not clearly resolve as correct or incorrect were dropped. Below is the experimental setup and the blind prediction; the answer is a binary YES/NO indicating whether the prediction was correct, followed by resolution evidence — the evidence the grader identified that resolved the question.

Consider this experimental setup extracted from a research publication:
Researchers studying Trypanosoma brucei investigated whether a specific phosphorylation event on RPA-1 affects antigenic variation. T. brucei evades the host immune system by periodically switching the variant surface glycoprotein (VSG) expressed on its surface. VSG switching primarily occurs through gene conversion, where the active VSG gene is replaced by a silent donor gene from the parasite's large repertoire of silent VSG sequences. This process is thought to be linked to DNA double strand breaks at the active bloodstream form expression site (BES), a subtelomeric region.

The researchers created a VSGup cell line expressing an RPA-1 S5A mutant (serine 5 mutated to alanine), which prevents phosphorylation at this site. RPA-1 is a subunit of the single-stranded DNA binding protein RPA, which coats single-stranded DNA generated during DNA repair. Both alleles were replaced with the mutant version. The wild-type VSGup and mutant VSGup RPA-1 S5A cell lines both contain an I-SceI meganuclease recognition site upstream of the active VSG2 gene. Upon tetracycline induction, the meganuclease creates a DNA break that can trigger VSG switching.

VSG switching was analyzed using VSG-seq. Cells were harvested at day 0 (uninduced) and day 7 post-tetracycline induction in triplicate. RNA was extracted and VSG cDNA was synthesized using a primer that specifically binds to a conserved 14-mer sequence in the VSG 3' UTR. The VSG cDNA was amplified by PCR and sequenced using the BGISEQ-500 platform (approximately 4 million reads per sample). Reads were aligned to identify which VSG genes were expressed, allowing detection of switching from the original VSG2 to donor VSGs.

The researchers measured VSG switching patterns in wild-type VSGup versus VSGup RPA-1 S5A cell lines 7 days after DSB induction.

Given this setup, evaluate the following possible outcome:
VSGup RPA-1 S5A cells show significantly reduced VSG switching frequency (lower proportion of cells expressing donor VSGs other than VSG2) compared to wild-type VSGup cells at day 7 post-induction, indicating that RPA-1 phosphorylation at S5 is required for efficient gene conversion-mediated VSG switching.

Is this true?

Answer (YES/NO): NO